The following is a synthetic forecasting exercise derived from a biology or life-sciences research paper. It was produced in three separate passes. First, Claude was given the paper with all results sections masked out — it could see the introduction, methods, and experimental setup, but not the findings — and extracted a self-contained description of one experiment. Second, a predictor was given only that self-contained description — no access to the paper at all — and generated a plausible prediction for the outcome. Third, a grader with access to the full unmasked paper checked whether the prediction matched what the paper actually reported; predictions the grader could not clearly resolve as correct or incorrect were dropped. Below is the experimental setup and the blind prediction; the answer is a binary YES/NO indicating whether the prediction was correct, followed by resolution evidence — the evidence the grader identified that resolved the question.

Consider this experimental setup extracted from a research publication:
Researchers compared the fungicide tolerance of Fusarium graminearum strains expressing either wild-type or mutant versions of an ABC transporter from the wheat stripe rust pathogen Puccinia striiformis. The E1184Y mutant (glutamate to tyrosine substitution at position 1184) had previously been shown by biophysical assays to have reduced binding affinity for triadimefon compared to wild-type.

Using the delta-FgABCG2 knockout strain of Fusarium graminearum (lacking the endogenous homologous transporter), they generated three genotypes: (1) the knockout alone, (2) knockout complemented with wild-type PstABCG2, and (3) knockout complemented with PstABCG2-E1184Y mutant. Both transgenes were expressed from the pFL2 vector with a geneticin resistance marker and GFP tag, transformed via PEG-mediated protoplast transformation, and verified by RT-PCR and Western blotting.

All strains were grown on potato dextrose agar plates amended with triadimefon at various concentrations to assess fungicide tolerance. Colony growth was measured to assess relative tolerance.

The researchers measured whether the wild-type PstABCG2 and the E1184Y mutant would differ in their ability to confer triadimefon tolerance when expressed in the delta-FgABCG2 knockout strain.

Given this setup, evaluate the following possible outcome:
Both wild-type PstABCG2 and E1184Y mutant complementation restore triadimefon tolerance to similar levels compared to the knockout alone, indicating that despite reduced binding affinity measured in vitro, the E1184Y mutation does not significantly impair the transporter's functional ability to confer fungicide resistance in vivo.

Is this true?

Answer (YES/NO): NO